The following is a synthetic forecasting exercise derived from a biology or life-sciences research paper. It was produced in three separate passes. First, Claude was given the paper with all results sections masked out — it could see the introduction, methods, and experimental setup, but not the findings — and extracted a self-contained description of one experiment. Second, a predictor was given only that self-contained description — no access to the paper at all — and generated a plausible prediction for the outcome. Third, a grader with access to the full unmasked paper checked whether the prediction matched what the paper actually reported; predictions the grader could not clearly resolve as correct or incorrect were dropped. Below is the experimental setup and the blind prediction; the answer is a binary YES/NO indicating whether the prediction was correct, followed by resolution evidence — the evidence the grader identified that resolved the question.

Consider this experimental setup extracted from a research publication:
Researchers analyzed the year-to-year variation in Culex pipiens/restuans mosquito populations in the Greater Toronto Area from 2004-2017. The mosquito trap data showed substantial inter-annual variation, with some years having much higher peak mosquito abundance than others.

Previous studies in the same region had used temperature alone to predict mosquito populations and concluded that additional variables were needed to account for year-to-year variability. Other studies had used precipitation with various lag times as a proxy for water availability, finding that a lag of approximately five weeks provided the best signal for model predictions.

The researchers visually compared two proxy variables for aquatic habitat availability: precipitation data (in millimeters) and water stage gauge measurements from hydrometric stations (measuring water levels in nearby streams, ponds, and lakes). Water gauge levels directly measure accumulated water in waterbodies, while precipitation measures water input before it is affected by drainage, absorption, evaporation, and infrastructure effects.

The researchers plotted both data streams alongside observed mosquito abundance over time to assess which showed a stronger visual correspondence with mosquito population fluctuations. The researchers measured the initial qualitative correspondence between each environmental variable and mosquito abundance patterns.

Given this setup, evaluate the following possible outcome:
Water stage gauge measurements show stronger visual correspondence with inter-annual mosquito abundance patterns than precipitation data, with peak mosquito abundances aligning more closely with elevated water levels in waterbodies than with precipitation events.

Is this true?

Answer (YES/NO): YES